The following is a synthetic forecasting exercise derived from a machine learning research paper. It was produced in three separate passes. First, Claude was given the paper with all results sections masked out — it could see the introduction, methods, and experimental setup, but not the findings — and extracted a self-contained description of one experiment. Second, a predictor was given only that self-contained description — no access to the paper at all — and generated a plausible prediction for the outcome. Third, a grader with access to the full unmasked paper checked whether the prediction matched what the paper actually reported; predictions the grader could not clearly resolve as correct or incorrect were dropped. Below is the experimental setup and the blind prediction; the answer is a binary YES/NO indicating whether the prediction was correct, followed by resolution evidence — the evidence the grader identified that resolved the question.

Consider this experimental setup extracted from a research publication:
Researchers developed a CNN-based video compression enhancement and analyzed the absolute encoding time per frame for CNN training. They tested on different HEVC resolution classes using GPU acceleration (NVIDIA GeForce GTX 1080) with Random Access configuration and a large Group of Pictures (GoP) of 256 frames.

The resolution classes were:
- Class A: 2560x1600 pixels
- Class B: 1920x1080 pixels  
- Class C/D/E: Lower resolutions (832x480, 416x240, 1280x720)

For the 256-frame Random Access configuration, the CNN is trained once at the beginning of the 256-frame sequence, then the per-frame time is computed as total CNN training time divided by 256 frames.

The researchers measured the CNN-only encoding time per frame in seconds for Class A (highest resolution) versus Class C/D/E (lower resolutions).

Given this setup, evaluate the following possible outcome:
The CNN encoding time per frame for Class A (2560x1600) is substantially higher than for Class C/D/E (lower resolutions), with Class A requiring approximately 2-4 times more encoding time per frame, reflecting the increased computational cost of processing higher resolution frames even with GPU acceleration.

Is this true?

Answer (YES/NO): NO